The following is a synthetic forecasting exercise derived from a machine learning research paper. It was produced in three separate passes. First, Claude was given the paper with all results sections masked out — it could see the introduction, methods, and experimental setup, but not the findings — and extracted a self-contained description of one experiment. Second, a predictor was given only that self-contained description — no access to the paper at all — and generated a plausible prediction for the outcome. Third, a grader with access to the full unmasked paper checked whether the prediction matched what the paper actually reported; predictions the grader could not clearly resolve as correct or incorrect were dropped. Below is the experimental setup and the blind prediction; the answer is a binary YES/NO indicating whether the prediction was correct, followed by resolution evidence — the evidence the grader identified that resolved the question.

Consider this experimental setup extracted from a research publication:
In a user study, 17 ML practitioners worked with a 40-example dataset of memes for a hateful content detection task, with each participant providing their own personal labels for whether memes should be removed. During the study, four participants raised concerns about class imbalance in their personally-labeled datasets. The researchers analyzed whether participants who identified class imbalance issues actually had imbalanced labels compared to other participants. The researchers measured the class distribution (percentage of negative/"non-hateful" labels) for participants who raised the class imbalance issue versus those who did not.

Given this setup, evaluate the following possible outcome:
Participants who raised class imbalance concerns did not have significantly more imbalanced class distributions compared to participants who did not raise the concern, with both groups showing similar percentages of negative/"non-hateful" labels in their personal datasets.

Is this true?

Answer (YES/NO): NO